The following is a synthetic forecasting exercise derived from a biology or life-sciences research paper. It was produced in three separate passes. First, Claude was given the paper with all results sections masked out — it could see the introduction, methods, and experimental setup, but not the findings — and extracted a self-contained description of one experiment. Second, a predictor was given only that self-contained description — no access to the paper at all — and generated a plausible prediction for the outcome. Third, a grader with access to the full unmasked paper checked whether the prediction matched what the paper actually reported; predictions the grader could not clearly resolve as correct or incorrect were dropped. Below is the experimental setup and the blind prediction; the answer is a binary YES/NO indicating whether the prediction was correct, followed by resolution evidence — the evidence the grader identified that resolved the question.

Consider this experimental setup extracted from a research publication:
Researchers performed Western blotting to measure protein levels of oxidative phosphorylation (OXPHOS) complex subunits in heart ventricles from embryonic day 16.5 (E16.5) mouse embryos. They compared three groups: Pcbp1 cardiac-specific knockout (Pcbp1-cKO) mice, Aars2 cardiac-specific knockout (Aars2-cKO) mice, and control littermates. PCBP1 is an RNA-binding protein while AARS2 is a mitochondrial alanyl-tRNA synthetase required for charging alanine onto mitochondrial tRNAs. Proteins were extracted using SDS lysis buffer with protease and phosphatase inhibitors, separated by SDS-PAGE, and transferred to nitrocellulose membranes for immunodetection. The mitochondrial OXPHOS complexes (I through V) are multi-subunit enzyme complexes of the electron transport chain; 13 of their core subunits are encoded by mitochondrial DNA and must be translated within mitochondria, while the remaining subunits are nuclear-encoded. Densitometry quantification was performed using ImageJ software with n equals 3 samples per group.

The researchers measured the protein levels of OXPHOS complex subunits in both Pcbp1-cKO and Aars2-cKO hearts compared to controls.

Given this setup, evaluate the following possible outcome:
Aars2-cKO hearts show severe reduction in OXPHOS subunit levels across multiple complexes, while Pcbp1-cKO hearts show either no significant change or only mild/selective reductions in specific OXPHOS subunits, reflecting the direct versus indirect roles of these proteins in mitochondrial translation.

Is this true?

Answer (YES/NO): NO